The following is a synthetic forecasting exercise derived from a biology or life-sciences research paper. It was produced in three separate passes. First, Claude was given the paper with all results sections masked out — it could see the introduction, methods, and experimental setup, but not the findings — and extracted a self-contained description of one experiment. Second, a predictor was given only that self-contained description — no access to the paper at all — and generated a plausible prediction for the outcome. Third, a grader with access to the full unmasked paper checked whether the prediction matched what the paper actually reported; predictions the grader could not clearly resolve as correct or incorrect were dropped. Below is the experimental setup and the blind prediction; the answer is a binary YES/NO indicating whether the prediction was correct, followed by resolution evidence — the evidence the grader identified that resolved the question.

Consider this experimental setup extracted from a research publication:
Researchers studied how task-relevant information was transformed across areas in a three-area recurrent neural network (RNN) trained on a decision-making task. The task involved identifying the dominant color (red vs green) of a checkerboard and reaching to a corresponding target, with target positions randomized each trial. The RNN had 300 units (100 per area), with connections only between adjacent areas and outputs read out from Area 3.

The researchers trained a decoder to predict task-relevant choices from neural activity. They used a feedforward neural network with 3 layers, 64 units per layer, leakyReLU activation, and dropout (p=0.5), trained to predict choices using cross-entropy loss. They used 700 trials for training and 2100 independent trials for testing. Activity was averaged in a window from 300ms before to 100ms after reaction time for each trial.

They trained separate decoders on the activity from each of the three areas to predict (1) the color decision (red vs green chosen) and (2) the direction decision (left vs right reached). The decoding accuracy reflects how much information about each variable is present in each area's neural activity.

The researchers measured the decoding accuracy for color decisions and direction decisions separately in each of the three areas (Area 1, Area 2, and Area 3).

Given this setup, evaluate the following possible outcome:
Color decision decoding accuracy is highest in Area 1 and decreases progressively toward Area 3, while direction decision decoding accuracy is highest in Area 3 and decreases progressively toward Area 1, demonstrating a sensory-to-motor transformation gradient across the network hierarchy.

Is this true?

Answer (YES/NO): NO